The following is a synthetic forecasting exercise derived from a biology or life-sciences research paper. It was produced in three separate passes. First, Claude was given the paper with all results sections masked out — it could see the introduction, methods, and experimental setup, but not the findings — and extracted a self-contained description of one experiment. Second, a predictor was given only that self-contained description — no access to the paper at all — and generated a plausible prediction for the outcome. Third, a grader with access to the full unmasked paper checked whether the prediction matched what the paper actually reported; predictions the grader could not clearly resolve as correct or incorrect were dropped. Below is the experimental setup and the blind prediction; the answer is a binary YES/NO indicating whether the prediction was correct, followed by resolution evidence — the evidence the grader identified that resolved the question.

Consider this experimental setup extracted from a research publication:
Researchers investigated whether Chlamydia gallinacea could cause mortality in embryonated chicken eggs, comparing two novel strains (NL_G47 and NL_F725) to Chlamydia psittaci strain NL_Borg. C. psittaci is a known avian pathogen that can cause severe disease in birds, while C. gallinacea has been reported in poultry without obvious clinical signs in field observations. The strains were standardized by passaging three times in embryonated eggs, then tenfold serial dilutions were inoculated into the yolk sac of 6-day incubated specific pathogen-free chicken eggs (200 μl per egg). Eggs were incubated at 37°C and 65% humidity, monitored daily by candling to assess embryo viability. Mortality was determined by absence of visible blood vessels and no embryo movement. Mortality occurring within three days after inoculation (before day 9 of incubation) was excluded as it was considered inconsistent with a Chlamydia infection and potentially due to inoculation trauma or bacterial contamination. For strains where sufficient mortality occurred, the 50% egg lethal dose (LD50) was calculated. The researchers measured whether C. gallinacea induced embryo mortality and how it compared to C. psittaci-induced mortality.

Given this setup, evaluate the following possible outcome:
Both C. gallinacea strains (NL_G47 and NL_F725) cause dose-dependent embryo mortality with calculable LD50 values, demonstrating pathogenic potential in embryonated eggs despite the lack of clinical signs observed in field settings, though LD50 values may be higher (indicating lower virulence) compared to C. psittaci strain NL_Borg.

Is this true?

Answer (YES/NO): NO